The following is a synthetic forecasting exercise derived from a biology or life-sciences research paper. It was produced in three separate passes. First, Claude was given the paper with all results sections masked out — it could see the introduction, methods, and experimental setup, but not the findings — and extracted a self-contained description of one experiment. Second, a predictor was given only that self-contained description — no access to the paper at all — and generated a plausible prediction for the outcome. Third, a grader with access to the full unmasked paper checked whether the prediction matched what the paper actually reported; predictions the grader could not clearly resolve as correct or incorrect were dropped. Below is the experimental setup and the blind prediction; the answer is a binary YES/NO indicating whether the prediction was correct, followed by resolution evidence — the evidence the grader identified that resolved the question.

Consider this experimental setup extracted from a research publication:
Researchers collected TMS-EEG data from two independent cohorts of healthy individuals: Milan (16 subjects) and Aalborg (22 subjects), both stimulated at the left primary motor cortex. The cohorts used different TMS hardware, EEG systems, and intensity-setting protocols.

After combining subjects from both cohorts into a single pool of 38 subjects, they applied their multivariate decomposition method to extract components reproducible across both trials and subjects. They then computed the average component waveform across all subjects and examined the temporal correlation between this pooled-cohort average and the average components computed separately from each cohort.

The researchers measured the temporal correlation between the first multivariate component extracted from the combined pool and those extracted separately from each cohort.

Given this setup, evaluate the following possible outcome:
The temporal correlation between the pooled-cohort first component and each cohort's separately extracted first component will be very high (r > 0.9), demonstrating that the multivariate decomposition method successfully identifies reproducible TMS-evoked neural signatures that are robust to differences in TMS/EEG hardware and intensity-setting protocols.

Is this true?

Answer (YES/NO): NO